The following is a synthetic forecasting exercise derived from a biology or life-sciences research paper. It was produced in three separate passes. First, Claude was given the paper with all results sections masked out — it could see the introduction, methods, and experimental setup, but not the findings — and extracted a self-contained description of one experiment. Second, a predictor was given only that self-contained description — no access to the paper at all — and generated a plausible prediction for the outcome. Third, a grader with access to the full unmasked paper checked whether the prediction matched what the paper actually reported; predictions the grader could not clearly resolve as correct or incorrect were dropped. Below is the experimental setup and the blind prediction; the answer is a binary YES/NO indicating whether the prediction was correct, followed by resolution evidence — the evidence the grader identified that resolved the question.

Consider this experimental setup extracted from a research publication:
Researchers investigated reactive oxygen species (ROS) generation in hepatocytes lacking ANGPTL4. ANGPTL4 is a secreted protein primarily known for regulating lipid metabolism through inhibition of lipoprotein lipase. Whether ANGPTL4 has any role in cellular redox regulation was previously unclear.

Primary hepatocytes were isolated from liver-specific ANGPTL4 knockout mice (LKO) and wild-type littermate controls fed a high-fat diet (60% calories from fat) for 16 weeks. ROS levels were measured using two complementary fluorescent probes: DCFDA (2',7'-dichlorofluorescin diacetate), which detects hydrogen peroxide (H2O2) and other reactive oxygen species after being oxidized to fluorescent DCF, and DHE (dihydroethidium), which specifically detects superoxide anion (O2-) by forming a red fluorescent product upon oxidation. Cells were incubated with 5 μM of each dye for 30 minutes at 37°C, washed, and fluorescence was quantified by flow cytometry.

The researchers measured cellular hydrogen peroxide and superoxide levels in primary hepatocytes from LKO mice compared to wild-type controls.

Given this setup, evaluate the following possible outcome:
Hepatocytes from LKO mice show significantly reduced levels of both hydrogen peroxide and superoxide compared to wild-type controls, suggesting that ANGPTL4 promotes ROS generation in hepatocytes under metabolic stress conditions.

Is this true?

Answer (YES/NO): NO